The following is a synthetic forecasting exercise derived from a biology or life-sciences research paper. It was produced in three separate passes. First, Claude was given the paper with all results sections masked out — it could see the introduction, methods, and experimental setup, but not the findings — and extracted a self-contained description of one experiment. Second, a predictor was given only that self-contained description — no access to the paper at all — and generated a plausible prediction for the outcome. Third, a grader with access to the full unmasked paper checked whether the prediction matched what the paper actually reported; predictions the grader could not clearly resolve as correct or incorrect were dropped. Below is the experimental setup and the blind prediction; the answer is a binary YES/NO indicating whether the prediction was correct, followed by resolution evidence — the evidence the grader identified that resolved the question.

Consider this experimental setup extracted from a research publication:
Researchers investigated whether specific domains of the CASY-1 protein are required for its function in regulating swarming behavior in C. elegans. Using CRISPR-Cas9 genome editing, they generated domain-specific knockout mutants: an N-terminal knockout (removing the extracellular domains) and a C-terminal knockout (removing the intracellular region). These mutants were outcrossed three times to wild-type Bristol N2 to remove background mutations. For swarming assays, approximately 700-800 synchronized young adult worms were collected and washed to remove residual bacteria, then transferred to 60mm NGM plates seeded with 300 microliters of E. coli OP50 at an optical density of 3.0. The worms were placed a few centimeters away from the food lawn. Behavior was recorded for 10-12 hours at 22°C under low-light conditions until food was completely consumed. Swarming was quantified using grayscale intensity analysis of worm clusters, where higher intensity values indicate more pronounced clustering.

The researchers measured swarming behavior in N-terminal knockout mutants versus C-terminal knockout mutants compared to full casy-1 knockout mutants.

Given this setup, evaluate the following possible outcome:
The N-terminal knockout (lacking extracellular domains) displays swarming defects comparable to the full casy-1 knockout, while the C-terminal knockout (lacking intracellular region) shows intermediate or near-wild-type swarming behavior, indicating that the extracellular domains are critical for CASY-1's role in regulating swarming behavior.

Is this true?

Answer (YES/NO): NO